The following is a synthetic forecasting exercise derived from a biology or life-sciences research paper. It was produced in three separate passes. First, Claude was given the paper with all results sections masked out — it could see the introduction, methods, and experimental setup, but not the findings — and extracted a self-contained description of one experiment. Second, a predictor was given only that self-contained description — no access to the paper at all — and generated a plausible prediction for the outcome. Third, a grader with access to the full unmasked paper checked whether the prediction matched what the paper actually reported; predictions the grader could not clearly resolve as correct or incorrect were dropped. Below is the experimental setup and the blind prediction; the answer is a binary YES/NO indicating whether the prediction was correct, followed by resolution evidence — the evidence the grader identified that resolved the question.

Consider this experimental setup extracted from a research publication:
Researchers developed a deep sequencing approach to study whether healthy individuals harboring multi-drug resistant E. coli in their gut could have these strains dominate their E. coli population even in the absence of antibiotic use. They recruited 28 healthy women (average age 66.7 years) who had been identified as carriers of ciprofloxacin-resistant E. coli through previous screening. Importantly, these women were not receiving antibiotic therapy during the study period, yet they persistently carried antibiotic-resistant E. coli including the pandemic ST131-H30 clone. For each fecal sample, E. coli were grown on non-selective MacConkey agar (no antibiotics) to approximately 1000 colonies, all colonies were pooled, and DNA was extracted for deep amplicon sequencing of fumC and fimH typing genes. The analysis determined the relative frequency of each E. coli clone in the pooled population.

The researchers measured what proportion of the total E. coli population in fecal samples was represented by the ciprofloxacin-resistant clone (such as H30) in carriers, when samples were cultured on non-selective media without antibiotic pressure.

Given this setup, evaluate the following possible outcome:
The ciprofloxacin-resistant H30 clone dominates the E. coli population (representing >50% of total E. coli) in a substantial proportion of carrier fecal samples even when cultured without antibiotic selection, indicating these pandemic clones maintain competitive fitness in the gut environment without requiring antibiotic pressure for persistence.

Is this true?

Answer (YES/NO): YES